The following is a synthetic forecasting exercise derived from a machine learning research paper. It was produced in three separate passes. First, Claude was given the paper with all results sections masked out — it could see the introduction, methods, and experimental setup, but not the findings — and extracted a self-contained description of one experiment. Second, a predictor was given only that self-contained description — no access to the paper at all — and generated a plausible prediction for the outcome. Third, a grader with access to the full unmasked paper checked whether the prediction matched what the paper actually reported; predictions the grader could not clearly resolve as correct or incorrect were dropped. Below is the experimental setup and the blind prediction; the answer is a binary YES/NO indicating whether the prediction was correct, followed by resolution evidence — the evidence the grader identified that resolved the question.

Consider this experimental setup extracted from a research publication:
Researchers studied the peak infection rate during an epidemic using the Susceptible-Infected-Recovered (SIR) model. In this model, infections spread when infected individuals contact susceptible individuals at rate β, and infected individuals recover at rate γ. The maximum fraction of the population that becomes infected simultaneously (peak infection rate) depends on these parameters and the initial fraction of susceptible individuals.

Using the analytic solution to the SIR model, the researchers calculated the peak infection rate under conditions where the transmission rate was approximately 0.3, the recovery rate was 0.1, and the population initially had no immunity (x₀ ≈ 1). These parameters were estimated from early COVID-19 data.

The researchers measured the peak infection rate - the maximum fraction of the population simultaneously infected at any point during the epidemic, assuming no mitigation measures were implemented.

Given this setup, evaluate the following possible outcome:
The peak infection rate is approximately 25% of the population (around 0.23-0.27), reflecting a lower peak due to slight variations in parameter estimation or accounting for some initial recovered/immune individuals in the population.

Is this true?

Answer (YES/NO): NO